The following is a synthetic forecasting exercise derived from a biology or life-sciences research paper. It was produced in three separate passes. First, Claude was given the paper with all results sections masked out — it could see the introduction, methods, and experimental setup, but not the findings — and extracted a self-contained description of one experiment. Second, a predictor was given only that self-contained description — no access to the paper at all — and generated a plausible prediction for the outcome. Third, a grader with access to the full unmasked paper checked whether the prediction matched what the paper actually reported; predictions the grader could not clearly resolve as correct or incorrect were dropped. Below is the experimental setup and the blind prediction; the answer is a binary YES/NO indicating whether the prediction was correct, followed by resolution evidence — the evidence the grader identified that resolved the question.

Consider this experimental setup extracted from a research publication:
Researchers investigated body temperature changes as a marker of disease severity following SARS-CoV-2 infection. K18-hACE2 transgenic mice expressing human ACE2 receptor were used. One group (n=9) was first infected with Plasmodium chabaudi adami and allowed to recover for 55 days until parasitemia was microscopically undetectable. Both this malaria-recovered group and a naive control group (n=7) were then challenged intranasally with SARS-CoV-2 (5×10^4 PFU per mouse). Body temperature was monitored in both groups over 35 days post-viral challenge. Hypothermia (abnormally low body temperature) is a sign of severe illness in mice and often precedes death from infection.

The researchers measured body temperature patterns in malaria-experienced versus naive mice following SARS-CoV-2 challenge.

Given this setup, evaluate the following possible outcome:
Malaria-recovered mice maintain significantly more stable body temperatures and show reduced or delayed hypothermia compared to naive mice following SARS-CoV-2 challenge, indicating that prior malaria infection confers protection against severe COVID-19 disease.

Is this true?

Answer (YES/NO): YES